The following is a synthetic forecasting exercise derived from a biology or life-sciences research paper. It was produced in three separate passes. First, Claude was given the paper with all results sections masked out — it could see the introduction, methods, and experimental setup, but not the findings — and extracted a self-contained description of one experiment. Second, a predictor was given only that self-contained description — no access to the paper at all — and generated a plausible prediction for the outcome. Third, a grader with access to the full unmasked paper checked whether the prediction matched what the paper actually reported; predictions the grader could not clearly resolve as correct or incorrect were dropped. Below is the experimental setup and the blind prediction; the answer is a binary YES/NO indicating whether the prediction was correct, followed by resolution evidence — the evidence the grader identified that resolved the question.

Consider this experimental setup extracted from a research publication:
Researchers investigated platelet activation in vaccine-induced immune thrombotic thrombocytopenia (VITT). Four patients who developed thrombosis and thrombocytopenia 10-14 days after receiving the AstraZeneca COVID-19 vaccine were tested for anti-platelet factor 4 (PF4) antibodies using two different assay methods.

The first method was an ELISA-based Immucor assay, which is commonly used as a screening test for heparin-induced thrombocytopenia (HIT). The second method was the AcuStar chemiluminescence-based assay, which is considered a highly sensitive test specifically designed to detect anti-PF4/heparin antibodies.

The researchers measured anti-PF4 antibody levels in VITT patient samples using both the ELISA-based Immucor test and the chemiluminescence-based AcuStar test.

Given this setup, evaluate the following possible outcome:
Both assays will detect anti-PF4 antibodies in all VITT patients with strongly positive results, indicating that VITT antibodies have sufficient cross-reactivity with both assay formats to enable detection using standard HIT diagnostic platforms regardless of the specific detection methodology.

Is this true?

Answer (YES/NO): NO